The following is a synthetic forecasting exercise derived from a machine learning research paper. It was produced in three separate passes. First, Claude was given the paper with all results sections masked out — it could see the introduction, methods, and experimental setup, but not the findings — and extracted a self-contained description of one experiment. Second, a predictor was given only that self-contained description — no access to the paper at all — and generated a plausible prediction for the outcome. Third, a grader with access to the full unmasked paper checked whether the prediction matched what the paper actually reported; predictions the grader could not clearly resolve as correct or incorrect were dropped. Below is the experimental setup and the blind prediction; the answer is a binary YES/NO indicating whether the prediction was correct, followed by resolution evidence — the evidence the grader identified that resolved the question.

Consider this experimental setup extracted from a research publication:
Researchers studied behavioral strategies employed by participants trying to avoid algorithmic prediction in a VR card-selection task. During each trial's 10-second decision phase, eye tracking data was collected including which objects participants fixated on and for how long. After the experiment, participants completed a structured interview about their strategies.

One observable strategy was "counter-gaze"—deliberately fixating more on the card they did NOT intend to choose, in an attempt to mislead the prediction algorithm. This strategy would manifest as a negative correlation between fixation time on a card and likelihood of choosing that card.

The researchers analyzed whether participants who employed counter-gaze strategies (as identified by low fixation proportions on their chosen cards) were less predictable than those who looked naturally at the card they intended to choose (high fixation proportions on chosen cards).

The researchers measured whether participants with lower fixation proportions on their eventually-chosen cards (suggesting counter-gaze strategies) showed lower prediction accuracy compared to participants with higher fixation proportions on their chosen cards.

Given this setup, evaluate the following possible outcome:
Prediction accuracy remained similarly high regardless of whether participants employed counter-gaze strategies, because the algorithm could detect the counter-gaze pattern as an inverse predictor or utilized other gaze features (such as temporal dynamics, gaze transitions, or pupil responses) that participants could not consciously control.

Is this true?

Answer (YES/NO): YES